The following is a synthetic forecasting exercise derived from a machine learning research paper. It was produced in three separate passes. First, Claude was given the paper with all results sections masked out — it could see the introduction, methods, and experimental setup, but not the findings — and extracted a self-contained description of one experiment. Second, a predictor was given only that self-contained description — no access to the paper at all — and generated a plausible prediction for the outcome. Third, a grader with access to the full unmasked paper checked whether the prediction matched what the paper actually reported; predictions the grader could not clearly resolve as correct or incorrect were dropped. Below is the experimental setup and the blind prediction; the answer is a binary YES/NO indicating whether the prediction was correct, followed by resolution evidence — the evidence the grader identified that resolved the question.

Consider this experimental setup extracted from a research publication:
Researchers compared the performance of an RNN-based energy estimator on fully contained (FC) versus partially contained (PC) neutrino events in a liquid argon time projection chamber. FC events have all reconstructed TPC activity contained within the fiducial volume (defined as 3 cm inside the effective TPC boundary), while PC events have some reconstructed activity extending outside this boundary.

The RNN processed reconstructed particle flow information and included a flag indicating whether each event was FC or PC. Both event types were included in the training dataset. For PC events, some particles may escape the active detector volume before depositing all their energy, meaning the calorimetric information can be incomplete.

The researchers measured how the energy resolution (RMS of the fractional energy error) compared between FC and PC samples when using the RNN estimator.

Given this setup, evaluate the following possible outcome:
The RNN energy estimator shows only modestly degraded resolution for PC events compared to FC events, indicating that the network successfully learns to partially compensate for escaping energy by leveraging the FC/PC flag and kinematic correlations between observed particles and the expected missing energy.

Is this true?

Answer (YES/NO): NO